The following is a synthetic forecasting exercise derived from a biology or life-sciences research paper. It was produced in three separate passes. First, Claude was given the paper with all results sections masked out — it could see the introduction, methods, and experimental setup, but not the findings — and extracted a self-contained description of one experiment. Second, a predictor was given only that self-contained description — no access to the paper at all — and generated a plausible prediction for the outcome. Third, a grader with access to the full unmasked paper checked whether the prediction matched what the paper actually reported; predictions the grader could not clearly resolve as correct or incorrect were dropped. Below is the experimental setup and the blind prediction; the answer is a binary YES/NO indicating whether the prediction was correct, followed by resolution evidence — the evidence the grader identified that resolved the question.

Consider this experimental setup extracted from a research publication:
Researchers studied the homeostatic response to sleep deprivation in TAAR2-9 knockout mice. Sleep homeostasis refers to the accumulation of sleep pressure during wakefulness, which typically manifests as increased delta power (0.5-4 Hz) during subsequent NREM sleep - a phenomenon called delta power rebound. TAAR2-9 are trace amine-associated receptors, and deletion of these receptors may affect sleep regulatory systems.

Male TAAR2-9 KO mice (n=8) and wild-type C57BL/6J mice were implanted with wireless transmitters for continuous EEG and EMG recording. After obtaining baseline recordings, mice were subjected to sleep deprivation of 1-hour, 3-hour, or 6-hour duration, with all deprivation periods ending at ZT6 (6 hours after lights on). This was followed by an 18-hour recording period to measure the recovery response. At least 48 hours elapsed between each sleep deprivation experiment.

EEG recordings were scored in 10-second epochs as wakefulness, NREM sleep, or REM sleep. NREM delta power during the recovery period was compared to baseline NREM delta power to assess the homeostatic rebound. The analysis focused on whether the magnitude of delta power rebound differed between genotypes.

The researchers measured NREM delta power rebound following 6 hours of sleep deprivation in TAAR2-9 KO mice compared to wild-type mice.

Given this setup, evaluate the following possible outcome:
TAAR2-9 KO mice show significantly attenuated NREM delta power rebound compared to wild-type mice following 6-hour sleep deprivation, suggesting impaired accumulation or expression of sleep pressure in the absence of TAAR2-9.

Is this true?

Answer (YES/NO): NO